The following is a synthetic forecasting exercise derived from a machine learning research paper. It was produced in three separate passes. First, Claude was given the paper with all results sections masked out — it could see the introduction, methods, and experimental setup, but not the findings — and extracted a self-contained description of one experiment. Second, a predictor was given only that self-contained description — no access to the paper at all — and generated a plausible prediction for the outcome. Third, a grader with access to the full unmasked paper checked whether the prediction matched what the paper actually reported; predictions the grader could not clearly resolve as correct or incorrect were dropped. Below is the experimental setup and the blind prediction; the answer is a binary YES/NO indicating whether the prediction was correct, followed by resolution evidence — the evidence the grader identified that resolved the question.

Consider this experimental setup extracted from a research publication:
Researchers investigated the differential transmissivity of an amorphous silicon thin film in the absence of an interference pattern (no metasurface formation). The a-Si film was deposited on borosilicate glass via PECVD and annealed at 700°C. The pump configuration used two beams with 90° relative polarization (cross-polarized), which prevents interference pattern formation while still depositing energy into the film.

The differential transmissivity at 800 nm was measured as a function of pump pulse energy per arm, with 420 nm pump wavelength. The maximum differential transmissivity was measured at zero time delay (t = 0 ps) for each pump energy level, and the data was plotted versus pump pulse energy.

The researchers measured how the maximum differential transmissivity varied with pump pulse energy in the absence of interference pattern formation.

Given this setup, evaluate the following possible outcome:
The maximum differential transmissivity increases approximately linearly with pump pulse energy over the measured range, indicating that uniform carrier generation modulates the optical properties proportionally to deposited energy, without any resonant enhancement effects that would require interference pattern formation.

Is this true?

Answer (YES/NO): NO